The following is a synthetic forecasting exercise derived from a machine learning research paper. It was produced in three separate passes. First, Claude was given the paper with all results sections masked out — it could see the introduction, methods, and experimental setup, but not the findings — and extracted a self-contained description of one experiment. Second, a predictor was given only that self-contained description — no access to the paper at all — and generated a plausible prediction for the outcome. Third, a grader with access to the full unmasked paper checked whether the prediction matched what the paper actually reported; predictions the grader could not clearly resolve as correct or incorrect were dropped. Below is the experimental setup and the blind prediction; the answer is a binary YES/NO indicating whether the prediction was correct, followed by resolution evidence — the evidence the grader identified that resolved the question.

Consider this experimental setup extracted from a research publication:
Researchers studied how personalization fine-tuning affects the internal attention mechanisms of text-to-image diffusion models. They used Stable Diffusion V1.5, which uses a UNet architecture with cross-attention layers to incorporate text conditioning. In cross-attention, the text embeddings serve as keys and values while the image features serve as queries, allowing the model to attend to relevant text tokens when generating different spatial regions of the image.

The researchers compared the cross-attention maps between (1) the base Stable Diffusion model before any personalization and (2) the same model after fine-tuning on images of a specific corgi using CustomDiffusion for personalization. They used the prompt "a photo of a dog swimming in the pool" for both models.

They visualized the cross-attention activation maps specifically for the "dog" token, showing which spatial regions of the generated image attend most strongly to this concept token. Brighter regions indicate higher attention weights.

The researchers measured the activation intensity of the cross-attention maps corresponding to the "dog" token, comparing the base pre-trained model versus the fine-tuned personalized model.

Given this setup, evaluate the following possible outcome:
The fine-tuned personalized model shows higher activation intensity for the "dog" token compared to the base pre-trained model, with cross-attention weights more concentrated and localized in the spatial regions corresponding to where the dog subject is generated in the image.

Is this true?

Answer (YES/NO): NO